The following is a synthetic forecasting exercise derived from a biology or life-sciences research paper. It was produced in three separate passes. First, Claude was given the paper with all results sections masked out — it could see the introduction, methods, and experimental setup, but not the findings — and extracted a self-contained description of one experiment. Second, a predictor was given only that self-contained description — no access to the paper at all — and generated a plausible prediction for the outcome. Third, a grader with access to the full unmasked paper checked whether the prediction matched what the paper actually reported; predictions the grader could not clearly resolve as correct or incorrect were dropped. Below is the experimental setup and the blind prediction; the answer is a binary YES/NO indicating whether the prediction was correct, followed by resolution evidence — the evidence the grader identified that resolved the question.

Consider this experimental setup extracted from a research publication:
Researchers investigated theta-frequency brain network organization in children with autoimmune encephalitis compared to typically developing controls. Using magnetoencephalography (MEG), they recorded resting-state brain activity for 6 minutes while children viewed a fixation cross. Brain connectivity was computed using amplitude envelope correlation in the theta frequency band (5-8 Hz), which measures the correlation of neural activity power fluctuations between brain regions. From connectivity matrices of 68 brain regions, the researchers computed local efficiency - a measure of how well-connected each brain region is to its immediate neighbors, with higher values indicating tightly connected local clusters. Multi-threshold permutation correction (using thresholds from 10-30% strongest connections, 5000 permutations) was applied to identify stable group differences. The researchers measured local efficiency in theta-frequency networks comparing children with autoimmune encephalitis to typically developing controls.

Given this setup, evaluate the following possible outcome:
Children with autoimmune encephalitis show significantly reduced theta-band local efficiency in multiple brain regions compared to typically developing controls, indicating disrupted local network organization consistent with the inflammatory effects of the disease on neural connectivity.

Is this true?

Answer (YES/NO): NO